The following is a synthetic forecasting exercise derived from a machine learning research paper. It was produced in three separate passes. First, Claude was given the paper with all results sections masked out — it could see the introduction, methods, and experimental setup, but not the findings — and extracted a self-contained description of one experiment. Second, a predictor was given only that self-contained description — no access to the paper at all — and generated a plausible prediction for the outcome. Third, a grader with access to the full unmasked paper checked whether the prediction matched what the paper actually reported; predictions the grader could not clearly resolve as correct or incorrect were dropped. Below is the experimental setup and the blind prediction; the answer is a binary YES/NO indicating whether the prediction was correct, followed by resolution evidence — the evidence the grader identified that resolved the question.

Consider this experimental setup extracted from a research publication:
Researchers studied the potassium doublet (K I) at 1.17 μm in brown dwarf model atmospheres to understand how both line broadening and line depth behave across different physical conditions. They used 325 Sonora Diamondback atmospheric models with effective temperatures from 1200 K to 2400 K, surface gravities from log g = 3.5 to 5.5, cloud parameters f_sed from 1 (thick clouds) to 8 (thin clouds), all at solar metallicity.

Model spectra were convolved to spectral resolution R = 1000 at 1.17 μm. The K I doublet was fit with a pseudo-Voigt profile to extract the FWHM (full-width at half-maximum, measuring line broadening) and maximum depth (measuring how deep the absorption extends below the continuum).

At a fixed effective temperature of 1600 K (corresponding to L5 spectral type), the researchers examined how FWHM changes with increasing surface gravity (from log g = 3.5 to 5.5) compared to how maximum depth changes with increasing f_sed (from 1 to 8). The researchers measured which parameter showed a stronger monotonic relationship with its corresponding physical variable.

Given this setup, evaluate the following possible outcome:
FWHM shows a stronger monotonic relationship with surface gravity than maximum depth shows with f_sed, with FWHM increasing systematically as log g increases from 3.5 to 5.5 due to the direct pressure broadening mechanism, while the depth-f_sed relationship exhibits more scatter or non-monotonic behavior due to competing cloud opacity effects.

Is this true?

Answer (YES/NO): YES